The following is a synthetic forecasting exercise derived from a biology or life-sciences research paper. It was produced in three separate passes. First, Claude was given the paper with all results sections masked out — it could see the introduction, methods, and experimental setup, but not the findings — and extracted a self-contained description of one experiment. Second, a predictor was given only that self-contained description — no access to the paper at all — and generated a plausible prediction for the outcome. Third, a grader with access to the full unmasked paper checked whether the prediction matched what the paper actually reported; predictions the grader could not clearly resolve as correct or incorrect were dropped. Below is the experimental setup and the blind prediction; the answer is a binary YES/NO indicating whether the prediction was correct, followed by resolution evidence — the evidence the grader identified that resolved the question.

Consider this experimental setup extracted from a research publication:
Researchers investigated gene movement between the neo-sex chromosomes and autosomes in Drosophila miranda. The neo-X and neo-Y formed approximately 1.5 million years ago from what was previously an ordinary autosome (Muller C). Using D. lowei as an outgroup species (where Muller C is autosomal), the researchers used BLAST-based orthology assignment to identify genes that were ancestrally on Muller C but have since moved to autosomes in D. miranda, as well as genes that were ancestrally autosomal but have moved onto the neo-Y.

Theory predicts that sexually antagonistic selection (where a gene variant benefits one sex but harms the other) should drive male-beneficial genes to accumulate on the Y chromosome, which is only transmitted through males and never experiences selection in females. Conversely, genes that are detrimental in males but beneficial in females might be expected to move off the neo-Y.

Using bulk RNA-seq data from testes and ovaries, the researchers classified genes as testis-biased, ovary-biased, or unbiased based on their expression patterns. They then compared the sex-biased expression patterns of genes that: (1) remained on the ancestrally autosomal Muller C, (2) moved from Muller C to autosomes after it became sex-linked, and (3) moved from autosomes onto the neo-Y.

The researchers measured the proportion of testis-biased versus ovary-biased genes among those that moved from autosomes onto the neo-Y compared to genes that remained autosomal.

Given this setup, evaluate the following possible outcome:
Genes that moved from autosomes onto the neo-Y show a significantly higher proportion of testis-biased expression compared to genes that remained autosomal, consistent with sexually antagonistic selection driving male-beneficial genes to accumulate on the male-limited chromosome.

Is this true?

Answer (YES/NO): YES